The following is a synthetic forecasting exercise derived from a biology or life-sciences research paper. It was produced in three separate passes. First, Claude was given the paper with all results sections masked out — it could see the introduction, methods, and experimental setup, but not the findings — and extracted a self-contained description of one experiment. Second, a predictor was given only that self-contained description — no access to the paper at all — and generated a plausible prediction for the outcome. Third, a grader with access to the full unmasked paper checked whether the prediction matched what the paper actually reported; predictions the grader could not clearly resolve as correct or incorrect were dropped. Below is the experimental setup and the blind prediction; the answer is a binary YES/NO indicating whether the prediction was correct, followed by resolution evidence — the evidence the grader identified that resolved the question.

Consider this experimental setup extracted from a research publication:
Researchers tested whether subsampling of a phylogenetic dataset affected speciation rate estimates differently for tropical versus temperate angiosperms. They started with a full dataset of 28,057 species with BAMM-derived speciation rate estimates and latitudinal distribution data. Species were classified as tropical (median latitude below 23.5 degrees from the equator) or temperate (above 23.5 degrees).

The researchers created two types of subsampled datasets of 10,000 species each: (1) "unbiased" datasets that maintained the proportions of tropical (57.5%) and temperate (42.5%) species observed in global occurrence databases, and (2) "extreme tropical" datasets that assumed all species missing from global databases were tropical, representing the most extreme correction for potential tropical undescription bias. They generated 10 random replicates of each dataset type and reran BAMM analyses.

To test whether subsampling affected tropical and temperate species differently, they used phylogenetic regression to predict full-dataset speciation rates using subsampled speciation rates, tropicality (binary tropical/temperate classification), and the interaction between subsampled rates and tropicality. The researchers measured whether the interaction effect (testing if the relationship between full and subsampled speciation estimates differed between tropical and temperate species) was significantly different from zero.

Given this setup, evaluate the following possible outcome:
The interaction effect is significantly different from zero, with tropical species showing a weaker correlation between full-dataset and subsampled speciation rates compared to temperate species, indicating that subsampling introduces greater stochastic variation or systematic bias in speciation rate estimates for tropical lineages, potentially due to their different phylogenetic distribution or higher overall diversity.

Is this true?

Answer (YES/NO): NO